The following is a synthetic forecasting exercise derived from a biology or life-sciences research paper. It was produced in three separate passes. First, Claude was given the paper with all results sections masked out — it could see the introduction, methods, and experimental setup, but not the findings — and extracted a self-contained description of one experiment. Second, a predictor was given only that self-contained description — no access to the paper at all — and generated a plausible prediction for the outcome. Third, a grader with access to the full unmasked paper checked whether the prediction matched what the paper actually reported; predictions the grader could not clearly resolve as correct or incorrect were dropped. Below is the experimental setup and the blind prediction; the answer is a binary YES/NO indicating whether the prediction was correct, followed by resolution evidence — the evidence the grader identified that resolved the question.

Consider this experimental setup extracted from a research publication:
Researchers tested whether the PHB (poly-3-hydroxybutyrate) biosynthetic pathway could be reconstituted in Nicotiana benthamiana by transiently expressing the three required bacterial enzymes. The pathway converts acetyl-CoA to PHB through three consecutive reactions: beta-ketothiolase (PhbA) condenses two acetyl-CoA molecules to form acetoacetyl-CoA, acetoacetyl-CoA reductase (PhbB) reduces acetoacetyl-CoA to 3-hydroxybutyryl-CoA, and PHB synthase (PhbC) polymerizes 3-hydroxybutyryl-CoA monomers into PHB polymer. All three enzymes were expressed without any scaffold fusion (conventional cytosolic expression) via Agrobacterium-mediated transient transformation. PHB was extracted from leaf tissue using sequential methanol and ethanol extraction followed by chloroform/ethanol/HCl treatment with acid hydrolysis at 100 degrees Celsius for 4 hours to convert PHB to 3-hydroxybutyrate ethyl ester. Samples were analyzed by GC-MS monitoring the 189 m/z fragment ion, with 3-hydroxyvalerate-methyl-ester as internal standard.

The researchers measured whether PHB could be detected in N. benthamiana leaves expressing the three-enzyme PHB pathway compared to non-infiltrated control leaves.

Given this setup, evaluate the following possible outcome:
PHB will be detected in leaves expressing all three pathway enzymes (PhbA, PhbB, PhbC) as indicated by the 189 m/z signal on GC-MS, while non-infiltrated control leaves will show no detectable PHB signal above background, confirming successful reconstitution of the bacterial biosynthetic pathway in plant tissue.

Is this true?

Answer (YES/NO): YES